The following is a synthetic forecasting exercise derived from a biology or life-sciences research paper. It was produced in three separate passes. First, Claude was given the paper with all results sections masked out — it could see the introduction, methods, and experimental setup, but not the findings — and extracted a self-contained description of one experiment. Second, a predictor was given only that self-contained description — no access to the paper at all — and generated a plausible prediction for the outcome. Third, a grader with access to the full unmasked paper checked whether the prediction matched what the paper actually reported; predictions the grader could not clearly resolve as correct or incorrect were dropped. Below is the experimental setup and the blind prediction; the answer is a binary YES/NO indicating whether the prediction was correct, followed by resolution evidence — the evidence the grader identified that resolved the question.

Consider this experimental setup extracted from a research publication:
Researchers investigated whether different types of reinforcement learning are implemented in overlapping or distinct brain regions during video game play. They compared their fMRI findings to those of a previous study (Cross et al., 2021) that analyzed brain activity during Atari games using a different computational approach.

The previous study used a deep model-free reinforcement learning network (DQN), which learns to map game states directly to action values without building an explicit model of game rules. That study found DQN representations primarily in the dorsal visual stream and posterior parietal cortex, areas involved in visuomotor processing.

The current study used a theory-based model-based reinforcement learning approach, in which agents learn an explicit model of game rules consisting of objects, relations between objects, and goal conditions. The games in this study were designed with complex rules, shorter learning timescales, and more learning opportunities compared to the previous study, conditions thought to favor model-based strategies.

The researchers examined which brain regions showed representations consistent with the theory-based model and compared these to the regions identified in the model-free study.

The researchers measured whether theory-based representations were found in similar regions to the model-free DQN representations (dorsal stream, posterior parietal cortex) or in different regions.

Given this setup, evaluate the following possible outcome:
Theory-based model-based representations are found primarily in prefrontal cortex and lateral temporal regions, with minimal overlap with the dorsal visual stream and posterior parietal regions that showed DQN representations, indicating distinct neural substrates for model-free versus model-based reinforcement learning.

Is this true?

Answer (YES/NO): YES